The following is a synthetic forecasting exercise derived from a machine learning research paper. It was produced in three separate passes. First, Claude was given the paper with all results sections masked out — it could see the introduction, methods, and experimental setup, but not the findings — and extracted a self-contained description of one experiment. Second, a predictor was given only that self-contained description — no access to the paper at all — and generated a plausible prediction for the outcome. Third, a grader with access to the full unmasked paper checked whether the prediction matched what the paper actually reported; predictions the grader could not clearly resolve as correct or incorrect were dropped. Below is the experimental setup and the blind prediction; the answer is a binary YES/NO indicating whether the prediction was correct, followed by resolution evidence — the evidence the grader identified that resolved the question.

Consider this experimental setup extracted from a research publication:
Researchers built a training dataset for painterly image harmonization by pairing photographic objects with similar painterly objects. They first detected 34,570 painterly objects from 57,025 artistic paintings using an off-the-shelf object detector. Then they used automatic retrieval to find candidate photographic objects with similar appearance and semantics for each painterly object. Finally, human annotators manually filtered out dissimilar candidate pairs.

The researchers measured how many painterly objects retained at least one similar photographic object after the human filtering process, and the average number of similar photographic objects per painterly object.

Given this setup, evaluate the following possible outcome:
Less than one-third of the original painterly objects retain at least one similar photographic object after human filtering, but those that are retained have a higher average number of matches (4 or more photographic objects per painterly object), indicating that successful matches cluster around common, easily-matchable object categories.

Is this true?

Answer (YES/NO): NO